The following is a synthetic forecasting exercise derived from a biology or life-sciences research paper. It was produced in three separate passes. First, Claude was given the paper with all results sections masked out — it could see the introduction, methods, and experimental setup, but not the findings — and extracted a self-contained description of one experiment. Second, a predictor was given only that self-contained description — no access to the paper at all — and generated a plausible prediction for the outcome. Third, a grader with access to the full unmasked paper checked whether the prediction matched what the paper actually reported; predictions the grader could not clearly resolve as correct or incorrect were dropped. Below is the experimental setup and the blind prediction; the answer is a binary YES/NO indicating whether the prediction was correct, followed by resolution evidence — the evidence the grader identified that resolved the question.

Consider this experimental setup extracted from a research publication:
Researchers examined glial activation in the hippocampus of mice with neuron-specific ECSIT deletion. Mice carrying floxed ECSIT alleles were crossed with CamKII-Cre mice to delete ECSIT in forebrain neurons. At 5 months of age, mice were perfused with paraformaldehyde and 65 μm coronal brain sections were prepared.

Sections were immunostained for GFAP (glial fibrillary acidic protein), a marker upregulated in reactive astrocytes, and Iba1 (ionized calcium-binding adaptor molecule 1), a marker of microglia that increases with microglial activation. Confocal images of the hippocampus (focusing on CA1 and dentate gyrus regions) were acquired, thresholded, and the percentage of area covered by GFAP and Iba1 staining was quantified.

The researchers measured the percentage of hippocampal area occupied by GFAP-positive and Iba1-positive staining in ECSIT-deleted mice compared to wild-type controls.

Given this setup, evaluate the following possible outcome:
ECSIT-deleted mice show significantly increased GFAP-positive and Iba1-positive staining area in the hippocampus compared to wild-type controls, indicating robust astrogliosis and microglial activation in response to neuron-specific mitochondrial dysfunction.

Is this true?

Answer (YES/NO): YES